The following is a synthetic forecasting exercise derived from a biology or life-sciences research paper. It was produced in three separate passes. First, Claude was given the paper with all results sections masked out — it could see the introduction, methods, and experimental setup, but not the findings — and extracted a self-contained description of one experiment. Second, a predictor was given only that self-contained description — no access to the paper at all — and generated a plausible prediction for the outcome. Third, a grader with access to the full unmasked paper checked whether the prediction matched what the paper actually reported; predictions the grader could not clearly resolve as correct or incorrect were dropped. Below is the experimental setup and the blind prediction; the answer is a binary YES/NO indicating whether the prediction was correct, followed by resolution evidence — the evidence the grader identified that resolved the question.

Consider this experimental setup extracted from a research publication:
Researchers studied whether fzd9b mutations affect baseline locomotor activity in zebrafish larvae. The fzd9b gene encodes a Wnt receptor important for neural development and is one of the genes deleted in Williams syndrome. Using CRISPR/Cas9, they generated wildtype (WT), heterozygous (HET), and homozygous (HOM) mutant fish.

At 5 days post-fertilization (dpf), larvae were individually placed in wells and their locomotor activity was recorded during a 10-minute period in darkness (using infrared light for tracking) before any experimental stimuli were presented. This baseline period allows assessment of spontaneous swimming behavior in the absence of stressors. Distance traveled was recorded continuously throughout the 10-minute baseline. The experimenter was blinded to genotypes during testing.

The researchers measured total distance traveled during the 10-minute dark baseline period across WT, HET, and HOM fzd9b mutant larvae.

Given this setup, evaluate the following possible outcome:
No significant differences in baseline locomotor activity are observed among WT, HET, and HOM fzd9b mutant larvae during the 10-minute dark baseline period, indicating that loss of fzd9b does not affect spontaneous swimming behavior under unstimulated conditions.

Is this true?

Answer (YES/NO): YES